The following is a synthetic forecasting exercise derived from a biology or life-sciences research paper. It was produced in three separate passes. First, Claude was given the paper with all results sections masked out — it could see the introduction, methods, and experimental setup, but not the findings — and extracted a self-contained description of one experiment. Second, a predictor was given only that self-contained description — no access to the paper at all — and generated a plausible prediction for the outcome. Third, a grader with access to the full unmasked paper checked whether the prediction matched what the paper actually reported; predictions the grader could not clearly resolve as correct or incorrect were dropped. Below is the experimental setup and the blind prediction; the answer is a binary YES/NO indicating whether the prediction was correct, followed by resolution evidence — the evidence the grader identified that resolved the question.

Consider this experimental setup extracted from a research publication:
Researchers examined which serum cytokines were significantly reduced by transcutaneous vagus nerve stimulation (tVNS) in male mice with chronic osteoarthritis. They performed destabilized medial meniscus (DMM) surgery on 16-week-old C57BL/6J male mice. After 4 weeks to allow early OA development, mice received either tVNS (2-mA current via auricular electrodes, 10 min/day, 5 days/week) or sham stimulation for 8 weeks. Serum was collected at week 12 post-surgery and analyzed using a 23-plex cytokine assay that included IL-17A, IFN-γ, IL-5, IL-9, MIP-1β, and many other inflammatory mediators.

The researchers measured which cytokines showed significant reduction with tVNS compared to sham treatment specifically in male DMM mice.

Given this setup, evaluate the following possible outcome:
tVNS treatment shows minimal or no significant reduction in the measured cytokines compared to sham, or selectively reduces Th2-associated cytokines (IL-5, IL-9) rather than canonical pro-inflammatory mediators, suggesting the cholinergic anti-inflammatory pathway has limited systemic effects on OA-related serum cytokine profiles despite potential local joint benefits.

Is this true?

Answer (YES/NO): NO